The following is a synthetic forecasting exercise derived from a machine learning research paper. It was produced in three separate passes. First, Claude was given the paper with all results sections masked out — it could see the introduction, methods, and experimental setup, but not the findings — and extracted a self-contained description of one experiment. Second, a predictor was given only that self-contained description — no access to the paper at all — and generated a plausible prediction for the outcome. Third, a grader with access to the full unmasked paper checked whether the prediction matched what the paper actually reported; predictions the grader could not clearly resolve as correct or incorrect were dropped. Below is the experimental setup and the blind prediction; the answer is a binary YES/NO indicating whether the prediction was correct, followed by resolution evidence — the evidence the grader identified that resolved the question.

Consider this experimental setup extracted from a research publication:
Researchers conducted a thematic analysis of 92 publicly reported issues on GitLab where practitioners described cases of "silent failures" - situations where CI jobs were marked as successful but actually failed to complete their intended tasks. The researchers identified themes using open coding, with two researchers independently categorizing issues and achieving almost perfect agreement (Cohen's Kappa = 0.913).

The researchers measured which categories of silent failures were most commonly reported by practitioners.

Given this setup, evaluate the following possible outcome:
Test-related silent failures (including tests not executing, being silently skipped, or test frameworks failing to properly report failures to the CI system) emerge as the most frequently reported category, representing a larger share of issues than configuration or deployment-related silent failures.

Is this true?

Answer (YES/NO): NO